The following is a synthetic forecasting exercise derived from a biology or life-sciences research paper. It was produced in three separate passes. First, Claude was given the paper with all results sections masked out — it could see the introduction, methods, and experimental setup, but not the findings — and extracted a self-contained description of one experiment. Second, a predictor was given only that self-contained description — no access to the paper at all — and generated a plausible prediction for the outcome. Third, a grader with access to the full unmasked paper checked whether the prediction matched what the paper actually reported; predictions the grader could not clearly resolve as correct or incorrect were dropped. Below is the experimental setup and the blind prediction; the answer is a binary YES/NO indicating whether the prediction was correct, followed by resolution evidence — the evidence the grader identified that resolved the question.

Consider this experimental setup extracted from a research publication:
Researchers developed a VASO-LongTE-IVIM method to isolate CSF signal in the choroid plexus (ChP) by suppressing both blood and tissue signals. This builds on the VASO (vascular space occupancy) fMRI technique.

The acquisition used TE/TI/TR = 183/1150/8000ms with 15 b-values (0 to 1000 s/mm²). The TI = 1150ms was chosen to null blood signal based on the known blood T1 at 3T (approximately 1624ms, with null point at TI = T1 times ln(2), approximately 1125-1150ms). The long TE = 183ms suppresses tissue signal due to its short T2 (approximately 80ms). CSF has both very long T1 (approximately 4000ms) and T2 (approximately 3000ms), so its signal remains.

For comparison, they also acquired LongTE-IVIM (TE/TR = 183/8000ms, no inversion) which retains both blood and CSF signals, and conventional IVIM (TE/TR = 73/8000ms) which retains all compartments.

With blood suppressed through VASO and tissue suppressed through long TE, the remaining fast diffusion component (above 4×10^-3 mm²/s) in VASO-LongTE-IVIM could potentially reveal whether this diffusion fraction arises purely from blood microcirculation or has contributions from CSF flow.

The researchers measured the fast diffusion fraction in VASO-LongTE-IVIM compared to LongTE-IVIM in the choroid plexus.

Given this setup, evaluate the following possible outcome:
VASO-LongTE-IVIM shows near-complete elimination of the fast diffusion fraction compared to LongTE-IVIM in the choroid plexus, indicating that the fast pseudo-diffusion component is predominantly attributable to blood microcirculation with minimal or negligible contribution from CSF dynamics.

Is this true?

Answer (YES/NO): NO